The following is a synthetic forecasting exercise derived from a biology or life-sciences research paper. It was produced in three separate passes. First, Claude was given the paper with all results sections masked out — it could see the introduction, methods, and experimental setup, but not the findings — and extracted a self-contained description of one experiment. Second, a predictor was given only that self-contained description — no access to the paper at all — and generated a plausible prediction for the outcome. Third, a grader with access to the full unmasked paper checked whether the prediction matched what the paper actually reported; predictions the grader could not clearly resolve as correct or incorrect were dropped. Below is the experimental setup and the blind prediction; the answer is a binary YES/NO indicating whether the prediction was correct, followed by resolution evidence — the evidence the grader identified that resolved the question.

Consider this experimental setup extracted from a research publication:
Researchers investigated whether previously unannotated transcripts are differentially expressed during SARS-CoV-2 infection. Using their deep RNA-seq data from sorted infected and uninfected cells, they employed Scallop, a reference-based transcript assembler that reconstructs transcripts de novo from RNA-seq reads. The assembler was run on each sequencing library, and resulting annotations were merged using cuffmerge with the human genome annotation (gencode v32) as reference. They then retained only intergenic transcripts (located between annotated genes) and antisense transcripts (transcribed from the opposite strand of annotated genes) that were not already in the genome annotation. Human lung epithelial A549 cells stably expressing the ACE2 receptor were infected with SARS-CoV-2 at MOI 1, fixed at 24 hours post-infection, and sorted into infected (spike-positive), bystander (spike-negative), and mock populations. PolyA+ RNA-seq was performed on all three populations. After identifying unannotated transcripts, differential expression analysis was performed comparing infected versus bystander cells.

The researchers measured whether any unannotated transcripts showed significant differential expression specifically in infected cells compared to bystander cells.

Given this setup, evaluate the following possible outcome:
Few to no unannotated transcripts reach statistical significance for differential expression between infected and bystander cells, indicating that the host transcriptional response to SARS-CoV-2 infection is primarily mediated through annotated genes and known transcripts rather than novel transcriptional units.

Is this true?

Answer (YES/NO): NO